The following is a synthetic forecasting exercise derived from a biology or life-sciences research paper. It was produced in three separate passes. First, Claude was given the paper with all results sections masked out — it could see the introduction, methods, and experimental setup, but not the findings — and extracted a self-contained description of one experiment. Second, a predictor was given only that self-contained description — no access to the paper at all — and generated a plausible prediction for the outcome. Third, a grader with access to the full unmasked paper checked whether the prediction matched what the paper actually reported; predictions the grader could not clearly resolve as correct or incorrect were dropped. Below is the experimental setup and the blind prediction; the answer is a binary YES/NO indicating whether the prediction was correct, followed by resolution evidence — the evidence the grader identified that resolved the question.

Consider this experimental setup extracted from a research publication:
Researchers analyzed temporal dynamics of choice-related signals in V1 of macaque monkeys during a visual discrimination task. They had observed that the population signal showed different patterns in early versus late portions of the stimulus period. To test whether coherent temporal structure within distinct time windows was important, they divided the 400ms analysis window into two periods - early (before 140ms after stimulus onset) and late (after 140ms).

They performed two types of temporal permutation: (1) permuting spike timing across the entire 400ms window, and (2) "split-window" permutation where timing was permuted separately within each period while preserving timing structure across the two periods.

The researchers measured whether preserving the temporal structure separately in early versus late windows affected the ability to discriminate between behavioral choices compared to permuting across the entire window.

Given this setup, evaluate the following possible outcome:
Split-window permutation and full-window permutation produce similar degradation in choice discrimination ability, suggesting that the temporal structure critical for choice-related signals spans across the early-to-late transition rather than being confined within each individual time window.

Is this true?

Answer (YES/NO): NO